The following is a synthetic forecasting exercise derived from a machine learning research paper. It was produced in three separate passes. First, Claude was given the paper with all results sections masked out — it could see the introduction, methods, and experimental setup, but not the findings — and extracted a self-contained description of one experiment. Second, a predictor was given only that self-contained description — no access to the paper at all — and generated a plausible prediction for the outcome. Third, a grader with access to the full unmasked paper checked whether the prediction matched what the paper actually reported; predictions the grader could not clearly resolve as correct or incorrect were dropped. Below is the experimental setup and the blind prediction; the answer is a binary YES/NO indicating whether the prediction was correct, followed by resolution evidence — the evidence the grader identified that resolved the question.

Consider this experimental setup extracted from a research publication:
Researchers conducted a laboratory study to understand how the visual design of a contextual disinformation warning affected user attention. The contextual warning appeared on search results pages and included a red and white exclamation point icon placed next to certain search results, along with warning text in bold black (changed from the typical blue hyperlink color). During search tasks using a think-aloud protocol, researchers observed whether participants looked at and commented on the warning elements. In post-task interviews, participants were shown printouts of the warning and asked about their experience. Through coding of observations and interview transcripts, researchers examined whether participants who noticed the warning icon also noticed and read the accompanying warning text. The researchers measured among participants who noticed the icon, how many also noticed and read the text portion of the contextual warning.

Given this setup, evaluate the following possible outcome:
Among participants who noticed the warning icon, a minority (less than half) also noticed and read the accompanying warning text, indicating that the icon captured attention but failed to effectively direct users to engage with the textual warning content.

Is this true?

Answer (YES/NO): YES